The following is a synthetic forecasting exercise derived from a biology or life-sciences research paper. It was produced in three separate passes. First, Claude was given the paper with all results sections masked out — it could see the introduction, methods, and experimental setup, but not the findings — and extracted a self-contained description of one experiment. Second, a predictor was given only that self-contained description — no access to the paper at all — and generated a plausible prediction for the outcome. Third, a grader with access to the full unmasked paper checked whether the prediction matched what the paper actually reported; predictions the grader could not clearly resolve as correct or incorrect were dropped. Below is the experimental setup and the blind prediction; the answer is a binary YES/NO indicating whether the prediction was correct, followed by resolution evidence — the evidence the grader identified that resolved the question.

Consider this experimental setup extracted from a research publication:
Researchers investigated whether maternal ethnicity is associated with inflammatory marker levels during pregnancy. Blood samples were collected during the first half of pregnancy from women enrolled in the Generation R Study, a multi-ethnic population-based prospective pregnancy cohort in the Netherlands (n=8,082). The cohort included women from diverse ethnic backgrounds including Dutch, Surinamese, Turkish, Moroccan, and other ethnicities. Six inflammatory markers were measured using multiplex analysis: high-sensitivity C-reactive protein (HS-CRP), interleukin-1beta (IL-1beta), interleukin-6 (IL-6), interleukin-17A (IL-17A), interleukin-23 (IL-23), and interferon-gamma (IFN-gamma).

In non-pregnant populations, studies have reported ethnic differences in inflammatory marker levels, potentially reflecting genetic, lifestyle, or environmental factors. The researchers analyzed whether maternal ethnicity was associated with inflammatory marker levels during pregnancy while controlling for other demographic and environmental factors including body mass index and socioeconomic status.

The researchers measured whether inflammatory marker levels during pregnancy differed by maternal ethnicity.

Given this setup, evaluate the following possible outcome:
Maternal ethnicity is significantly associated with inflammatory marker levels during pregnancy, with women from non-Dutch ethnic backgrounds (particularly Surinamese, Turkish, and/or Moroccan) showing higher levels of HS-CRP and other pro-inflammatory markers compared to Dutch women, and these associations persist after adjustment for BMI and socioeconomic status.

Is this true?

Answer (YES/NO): NO